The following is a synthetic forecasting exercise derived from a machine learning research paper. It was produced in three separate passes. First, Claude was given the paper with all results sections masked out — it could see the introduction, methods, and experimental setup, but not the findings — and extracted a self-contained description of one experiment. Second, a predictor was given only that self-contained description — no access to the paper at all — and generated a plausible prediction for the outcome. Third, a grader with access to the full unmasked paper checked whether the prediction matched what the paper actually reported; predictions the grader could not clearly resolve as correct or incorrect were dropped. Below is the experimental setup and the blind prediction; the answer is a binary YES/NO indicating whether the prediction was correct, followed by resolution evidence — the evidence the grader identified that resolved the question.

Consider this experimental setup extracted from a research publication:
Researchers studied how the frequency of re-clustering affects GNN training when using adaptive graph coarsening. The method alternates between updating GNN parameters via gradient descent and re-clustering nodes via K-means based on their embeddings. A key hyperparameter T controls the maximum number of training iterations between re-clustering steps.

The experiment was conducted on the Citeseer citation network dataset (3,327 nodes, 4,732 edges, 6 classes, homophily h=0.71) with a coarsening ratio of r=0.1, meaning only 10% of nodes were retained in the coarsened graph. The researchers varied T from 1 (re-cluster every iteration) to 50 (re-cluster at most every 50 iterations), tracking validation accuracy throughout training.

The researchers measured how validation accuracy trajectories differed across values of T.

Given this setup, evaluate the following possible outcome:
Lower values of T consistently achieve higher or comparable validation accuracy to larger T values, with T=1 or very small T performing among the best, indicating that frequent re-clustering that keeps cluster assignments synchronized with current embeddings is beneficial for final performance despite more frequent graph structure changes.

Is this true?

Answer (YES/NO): YES